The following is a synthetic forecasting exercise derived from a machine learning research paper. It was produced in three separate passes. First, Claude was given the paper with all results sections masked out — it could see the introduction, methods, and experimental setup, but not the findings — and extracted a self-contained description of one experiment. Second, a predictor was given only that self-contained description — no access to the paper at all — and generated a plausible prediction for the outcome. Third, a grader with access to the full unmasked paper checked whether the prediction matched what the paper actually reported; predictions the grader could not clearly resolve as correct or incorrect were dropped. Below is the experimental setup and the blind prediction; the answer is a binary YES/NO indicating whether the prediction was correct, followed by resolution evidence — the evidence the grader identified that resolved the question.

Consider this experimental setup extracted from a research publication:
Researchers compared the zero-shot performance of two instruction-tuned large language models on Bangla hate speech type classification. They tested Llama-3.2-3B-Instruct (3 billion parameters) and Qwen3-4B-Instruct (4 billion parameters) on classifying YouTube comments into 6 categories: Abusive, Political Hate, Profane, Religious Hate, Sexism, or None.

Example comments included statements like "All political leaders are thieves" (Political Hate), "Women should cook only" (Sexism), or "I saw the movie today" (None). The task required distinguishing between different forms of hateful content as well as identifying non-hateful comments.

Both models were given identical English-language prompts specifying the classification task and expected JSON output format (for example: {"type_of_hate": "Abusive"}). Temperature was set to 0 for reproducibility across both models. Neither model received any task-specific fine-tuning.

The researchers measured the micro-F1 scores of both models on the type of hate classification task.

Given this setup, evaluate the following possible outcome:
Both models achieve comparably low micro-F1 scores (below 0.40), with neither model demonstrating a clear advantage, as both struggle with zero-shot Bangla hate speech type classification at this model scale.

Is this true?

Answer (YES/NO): NO